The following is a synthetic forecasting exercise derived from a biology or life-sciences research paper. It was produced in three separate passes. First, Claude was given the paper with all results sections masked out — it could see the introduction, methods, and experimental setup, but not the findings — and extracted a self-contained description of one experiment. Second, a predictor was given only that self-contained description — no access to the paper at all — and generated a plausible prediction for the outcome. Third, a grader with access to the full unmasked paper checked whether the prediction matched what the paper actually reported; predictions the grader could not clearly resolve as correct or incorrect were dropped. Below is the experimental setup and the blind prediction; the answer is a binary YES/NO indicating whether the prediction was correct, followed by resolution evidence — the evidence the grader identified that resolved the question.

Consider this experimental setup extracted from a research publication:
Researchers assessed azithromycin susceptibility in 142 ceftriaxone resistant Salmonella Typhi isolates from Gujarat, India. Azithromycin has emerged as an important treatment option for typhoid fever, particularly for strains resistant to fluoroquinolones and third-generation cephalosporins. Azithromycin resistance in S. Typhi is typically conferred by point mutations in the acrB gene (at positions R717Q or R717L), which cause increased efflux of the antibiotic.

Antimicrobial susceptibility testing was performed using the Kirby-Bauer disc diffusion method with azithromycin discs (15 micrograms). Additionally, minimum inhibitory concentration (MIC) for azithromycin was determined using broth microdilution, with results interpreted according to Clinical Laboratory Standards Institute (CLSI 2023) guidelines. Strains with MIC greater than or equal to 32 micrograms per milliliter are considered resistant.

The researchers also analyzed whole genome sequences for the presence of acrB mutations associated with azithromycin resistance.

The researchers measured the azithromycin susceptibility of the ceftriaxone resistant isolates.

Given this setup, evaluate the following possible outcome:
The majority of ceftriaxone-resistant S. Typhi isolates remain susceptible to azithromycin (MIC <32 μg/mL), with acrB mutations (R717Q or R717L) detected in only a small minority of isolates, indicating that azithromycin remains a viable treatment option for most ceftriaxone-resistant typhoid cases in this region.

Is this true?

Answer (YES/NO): NO